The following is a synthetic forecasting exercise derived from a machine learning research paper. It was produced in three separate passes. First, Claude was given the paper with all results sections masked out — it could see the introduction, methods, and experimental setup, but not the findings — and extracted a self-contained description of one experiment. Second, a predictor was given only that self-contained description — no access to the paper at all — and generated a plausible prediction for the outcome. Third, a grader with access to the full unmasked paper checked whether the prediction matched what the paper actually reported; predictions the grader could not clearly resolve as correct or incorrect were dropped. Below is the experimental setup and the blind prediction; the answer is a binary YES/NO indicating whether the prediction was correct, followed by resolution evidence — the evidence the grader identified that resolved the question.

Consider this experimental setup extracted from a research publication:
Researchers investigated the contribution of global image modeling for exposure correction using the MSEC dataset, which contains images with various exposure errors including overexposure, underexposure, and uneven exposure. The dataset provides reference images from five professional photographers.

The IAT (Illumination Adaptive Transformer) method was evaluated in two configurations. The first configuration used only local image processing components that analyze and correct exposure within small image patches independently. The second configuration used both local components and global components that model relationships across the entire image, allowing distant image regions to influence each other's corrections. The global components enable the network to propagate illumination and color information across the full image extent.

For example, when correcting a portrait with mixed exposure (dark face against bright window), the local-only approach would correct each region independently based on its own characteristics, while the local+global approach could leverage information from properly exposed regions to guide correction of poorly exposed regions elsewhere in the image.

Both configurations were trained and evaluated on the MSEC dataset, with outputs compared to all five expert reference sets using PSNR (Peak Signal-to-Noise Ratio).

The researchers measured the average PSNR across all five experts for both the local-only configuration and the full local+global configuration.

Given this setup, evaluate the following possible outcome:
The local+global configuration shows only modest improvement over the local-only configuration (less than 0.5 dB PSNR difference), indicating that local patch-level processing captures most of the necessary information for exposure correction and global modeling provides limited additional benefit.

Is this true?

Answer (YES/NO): NO